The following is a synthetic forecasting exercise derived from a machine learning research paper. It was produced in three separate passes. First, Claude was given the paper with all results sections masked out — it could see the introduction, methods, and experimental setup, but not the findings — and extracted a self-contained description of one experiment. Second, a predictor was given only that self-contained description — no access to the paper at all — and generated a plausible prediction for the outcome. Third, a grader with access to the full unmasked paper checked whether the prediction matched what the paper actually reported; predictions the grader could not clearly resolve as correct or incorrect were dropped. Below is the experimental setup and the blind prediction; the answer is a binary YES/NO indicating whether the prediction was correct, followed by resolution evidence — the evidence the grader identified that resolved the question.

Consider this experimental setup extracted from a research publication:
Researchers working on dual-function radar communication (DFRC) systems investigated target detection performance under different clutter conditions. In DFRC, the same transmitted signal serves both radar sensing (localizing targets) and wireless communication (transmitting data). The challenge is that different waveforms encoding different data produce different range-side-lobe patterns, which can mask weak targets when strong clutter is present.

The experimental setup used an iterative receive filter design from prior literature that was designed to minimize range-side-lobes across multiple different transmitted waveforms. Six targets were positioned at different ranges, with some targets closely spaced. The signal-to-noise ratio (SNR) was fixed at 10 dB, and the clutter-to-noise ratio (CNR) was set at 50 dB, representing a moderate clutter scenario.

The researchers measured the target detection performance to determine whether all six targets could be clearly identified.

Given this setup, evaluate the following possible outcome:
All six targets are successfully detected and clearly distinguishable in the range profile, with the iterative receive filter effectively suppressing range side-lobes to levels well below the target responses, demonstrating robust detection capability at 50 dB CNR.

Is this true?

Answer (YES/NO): NO